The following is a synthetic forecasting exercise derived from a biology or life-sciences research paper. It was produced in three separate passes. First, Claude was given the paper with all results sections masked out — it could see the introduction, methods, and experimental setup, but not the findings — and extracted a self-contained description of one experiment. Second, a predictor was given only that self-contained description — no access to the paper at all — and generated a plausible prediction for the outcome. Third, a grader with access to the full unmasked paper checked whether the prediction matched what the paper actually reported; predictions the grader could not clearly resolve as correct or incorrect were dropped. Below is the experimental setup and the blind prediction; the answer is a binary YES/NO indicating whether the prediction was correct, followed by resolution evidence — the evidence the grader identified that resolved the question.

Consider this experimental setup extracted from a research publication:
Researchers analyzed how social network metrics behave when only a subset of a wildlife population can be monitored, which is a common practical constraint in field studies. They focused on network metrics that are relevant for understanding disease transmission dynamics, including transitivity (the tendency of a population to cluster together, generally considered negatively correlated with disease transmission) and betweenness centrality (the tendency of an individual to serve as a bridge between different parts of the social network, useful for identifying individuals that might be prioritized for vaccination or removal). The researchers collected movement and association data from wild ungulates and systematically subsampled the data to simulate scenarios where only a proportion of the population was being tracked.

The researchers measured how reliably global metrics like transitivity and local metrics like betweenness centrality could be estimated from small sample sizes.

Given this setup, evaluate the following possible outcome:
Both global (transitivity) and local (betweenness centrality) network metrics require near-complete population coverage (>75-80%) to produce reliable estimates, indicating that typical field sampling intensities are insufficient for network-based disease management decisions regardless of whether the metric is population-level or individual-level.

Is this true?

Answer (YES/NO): NO